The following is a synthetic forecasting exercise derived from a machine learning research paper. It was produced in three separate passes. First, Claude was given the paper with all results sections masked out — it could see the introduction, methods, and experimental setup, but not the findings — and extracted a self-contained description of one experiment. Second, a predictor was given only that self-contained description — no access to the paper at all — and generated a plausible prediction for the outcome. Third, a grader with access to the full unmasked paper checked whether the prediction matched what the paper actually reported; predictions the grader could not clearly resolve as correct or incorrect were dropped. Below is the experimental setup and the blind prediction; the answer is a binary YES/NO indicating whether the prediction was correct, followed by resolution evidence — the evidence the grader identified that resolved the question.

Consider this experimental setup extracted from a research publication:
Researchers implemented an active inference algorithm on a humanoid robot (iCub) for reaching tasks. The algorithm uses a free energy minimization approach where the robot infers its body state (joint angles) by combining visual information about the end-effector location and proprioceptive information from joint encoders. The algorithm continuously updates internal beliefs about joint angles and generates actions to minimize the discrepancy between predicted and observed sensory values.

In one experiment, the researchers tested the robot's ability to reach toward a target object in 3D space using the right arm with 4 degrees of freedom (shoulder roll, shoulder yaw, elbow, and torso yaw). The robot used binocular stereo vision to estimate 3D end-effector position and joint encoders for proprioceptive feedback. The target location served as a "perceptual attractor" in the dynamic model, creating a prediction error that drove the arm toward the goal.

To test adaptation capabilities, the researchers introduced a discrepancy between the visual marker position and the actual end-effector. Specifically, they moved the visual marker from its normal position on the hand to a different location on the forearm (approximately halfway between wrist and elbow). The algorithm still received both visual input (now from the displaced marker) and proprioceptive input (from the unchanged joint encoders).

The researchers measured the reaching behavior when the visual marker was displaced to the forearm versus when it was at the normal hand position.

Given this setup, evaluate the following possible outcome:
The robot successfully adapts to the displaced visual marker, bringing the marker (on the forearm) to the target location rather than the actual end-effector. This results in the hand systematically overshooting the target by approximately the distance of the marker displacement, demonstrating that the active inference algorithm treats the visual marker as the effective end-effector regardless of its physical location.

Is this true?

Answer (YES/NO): NO